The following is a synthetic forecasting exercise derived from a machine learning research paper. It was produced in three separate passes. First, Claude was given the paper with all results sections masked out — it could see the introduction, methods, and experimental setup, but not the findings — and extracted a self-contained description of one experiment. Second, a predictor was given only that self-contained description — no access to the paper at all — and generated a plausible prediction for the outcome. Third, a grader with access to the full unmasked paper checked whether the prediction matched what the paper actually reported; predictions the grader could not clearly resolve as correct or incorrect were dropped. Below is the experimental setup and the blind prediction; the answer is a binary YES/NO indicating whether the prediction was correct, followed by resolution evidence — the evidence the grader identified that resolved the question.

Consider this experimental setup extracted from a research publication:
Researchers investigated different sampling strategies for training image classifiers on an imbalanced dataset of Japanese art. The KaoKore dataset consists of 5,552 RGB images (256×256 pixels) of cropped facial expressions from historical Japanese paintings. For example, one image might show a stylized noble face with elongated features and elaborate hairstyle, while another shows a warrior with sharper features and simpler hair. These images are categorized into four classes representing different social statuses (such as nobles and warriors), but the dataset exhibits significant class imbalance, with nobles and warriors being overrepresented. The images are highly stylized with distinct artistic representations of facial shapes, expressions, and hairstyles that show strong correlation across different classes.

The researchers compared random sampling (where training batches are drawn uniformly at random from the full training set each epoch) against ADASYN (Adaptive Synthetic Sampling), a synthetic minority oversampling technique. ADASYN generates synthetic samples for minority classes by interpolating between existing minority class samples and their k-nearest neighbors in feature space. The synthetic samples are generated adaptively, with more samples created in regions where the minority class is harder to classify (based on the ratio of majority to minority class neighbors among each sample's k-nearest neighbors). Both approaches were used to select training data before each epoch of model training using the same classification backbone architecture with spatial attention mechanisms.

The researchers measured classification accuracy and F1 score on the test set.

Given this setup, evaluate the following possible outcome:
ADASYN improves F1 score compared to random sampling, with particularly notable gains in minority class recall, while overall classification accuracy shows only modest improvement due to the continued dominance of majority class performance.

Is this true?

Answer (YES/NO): NO